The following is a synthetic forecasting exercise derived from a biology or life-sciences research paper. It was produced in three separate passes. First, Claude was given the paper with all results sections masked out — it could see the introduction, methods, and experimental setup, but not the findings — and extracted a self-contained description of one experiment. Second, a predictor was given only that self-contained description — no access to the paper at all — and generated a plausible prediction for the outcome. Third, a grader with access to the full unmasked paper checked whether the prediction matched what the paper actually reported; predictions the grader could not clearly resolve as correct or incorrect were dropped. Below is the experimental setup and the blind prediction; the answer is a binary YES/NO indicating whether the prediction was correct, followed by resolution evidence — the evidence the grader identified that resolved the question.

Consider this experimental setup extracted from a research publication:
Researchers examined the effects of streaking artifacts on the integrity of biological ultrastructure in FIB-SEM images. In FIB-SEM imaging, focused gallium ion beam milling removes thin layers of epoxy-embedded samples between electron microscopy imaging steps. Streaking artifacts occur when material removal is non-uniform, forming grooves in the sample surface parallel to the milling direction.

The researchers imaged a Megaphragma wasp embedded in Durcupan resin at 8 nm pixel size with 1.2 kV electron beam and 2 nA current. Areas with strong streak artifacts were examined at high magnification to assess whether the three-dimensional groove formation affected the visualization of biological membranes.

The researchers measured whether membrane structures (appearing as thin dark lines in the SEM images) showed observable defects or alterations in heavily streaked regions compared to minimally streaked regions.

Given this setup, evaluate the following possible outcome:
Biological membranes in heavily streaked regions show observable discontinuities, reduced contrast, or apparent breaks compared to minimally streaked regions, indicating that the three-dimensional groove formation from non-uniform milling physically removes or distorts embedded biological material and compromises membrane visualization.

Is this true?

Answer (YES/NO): YES